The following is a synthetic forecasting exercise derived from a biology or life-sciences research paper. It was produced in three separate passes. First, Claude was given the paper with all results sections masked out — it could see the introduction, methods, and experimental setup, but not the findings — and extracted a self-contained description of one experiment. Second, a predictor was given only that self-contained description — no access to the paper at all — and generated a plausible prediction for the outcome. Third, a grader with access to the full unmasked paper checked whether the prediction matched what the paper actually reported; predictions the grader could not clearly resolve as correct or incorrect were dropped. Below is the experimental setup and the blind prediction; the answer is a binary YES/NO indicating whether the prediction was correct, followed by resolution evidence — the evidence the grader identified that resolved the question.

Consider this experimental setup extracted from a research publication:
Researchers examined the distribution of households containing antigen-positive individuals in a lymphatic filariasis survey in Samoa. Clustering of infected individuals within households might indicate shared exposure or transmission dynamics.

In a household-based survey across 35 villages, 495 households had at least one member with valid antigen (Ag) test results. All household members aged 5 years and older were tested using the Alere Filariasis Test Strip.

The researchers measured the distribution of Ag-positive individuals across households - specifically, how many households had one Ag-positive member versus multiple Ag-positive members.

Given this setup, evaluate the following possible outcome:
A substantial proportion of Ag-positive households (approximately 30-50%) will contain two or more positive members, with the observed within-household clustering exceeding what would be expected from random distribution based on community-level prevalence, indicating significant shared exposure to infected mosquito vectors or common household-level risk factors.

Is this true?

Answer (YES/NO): NO